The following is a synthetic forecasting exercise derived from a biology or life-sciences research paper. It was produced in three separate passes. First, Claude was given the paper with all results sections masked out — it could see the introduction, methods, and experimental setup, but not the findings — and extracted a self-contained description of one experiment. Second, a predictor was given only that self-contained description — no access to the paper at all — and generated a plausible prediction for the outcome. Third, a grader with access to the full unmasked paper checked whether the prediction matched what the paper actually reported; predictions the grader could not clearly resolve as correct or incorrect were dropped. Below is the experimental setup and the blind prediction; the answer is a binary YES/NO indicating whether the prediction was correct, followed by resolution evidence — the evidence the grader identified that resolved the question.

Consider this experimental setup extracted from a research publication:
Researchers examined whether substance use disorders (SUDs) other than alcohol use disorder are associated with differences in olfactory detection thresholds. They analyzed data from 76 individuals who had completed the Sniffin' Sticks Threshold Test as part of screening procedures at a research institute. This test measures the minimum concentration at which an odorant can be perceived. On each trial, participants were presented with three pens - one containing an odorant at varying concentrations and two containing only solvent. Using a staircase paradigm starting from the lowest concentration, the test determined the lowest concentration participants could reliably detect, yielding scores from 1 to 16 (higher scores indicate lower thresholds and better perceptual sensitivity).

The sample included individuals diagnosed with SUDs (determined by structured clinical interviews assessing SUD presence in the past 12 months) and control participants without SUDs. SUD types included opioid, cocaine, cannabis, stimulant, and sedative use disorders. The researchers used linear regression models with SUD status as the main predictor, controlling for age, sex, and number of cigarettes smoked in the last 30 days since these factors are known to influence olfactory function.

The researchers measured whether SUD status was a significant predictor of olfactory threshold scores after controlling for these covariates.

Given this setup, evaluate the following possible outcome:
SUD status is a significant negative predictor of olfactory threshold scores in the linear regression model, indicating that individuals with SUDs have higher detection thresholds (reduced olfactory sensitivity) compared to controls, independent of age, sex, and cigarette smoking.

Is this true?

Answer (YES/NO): NO